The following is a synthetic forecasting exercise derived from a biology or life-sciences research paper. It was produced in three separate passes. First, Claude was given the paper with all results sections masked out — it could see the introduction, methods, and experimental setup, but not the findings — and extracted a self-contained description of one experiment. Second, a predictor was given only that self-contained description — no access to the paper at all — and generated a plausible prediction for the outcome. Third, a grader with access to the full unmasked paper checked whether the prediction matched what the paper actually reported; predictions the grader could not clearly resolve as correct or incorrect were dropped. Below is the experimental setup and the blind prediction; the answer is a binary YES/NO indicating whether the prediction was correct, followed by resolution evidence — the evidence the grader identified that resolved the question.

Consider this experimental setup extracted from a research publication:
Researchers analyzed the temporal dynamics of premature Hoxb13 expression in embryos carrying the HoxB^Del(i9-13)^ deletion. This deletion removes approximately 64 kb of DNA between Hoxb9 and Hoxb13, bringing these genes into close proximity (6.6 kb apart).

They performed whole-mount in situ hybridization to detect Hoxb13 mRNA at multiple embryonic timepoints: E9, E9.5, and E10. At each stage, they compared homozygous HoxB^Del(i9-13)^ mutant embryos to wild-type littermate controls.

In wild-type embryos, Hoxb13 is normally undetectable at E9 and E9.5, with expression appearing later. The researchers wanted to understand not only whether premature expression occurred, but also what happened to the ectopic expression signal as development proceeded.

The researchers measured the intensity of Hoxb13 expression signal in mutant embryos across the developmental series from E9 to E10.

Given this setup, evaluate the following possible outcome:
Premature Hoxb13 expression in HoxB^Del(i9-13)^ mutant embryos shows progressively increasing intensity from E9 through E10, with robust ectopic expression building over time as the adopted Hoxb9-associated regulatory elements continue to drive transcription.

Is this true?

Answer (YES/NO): NO